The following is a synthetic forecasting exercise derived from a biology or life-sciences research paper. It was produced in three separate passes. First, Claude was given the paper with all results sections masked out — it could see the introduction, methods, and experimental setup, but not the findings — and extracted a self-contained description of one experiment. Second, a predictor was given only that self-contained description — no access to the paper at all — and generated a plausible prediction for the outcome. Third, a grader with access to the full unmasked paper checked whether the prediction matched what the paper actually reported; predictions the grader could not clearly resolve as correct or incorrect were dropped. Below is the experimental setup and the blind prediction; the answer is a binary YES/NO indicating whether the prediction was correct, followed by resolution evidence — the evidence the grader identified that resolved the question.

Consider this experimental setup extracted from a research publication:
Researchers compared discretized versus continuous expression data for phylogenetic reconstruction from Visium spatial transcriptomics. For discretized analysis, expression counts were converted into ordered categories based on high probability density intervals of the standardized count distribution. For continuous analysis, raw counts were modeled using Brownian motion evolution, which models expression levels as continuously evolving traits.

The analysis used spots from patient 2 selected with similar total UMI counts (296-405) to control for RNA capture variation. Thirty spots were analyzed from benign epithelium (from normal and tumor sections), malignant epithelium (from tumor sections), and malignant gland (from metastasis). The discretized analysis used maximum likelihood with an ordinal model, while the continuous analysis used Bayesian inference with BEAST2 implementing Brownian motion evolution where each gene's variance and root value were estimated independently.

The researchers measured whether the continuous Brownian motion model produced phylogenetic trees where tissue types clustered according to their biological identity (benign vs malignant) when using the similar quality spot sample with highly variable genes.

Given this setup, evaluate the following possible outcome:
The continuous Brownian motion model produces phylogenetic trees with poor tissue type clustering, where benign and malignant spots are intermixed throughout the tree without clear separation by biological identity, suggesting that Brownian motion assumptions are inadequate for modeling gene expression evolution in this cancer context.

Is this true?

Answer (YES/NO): YES